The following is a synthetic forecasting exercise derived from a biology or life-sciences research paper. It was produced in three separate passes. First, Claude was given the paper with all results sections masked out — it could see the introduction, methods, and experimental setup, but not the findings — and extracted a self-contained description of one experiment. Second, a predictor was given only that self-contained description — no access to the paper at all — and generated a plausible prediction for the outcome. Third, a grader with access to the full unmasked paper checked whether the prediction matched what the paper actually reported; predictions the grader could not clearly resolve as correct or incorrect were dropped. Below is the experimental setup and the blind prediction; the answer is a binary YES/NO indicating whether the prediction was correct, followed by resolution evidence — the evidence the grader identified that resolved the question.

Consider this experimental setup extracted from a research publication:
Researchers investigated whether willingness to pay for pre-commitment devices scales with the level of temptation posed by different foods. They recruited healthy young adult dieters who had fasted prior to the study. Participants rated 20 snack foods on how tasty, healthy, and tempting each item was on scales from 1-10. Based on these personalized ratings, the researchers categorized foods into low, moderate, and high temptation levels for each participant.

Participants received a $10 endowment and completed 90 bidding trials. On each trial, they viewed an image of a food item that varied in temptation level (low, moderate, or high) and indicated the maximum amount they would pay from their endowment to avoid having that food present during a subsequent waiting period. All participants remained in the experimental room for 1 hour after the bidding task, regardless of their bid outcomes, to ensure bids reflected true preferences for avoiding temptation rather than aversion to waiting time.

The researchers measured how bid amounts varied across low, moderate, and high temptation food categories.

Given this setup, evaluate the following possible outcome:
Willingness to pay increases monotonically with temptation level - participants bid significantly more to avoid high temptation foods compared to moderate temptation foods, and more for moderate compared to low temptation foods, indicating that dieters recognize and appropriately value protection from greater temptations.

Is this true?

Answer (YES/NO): YES